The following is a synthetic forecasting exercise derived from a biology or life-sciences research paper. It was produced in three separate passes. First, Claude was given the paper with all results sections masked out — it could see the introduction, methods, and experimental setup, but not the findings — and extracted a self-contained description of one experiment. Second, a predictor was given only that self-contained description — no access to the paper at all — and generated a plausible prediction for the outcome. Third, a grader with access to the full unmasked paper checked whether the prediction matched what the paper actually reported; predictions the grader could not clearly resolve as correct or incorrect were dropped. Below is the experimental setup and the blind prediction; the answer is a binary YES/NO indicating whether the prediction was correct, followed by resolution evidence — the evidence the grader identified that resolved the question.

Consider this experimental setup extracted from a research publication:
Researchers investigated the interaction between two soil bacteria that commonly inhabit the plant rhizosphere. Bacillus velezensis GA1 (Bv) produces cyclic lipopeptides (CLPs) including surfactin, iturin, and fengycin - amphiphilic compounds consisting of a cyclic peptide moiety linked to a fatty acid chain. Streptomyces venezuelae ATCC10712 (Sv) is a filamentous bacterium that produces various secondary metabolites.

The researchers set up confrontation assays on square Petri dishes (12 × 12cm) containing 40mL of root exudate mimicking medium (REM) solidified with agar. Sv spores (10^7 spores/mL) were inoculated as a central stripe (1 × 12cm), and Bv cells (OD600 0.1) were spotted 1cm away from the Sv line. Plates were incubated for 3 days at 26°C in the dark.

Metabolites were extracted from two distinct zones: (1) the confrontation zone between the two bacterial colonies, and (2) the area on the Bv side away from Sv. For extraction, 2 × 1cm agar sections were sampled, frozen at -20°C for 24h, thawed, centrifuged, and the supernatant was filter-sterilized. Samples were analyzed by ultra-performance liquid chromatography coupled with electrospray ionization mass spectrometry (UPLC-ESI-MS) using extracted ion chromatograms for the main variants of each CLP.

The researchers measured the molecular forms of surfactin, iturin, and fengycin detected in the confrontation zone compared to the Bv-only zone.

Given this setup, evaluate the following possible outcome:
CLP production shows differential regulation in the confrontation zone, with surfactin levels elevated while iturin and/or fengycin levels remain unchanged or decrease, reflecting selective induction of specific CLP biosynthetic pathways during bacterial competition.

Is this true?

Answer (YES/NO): NO